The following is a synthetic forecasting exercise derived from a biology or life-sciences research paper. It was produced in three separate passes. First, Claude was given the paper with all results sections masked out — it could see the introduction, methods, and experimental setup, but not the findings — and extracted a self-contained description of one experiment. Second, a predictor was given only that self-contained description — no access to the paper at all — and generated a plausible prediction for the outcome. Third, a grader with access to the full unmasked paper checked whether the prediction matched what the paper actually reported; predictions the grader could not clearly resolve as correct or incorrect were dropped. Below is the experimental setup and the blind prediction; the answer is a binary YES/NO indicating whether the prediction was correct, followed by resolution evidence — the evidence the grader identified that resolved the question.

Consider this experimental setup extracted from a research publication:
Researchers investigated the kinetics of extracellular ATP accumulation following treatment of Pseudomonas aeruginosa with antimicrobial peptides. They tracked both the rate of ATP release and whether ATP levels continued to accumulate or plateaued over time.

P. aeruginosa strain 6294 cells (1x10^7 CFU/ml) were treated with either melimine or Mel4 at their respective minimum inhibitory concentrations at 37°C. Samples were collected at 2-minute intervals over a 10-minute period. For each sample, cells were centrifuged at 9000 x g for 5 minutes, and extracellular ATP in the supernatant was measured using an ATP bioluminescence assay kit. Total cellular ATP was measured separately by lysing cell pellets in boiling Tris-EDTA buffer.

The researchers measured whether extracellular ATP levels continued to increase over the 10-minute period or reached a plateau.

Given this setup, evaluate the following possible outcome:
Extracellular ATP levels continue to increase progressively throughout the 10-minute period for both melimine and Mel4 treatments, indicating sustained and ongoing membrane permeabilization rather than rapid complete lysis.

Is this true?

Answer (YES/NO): NO